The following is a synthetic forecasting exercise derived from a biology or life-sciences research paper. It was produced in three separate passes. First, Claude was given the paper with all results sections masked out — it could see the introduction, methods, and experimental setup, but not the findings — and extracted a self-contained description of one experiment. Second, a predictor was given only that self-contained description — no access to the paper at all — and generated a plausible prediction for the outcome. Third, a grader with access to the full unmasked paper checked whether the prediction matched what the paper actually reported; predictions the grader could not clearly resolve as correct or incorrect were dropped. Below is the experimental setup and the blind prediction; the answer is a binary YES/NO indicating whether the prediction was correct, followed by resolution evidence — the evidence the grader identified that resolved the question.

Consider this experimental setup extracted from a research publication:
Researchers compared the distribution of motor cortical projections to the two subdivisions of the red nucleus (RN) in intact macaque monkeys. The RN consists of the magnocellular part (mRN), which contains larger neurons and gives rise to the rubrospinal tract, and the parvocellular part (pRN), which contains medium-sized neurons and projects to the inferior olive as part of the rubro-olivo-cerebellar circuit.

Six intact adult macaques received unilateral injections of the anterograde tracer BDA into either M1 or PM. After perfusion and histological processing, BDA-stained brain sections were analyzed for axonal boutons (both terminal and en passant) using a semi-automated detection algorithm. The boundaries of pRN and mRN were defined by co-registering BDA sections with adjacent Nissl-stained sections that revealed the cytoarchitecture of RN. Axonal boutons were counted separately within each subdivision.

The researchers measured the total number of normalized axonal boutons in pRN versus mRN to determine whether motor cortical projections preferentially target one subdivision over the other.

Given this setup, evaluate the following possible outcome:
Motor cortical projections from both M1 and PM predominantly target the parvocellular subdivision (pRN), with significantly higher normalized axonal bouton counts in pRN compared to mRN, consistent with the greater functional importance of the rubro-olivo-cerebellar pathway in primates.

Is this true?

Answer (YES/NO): YES